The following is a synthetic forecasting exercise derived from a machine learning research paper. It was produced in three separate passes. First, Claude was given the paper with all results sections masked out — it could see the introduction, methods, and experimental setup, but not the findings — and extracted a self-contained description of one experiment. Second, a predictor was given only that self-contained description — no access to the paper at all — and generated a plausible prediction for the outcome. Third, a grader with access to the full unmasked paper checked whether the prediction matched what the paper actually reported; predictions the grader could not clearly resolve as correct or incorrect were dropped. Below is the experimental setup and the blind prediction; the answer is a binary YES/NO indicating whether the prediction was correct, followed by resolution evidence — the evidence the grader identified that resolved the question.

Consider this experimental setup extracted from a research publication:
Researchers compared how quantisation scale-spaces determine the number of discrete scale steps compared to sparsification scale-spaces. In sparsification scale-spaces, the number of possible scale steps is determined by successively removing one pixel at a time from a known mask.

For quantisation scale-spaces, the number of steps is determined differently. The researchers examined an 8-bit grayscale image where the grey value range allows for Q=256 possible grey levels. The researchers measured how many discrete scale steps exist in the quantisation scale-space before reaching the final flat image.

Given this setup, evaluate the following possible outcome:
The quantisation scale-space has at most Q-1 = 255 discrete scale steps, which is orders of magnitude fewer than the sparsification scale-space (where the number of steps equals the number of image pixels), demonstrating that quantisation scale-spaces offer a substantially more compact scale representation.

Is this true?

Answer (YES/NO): YES